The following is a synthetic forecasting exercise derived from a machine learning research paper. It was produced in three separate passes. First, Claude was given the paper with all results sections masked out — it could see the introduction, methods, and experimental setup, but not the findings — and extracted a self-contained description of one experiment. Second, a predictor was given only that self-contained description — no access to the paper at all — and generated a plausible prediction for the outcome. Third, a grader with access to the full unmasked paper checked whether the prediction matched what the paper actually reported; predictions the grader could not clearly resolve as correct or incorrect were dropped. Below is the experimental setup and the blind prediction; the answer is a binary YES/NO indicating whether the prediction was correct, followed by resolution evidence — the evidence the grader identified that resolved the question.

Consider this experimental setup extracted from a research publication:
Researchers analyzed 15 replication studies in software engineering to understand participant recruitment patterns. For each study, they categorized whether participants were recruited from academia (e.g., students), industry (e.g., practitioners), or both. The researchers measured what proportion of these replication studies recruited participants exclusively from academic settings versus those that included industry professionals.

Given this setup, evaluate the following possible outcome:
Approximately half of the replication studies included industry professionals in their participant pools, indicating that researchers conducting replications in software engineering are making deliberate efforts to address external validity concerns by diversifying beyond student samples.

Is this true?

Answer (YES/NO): NO